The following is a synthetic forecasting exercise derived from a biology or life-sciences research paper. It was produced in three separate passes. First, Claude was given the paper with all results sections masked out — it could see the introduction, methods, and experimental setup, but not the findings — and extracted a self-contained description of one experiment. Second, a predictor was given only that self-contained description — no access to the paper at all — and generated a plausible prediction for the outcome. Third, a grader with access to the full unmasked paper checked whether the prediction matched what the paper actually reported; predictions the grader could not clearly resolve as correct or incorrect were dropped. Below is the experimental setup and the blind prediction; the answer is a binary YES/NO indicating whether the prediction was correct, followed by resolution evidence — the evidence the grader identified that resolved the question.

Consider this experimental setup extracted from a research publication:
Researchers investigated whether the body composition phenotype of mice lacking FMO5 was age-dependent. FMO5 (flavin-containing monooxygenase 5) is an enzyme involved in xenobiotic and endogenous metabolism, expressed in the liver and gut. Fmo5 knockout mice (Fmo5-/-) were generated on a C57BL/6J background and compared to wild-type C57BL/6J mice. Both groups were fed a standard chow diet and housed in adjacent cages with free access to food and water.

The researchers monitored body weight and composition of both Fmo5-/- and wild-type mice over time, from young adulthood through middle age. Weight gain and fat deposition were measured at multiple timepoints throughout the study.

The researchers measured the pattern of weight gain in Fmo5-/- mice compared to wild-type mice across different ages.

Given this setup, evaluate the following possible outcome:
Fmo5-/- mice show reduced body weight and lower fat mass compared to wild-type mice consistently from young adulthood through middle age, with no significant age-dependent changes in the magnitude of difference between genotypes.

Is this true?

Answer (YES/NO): NO